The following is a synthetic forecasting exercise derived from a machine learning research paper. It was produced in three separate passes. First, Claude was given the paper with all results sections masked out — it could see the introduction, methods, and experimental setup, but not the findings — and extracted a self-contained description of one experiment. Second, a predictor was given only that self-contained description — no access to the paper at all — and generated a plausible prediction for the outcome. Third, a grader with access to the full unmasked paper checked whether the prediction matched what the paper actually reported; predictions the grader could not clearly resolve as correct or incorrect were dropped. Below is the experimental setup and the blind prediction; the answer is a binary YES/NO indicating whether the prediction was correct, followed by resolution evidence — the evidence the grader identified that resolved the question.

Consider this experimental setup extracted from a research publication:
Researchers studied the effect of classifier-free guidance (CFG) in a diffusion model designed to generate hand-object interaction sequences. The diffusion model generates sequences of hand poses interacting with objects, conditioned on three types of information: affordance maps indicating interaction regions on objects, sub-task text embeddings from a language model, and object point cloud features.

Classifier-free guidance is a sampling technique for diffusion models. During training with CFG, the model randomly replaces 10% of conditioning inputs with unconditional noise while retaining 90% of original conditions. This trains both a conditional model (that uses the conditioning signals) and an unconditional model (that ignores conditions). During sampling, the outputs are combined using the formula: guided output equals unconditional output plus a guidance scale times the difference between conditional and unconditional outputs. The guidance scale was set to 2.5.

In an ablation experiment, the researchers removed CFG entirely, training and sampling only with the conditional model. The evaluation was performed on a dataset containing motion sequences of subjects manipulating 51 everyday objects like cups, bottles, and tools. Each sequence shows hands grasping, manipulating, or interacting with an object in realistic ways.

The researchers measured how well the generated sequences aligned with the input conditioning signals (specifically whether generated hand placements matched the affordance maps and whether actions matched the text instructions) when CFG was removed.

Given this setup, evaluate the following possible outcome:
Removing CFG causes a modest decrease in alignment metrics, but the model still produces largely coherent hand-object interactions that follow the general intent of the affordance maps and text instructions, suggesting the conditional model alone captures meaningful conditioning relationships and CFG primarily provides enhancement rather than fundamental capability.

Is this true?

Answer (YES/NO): NO